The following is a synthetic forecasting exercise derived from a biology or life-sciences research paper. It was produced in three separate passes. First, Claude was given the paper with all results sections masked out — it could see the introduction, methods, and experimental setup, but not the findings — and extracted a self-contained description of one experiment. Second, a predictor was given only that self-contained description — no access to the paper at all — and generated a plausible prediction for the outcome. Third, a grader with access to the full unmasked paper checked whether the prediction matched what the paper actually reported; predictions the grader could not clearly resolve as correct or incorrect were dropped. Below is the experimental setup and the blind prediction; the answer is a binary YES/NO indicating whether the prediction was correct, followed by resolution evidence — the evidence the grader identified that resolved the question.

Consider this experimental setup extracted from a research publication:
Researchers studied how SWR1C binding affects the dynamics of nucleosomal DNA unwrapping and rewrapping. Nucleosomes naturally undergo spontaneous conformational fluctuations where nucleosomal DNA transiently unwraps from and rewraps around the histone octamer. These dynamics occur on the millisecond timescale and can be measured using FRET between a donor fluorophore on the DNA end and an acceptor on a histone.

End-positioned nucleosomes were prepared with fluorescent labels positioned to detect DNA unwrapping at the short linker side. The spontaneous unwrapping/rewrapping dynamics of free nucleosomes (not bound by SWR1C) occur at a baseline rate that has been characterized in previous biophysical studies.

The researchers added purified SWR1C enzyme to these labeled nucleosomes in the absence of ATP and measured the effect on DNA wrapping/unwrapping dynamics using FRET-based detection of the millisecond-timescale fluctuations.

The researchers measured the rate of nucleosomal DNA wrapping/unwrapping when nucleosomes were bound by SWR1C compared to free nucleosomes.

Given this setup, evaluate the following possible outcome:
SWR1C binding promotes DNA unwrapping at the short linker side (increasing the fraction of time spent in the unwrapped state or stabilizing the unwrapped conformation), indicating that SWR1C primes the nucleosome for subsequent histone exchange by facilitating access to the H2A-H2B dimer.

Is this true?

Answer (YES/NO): NO